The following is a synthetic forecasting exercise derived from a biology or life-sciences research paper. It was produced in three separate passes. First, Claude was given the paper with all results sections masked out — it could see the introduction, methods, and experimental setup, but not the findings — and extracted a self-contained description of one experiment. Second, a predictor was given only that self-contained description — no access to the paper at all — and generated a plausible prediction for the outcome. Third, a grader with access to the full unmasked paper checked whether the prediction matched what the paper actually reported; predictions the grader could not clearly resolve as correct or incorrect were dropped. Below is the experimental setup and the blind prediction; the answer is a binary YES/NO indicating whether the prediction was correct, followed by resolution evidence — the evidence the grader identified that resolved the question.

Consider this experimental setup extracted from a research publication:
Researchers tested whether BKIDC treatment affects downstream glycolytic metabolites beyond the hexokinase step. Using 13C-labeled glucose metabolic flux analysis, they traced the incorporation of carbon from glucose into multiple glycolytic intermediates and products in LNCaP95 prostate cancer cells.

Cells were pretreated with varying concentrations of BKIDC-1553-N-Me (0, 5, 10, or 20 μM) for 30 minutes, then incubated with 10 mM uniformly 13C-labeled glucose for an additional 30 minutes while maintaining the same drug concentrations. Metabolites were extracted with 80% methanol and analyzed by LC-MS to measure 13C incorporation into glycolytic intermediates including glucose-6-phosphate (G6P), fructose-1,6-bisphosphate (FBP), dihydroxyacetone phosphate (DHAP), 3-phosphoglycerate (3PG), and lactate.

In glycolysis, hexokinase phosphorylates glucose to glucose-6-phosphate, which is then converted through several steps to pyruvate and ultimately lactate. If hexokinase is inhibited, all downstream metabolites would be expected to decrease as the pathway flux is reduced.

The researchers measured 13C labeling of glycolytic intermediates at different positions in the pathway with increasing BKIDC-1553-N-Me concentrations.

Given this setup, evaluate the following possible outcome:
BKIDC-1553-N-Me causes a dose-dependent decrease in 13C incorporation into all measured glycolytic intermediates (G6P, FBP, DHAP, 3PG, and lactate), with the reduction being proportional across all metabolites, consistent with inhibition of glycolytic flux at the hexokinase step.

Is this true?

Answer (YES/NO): NO